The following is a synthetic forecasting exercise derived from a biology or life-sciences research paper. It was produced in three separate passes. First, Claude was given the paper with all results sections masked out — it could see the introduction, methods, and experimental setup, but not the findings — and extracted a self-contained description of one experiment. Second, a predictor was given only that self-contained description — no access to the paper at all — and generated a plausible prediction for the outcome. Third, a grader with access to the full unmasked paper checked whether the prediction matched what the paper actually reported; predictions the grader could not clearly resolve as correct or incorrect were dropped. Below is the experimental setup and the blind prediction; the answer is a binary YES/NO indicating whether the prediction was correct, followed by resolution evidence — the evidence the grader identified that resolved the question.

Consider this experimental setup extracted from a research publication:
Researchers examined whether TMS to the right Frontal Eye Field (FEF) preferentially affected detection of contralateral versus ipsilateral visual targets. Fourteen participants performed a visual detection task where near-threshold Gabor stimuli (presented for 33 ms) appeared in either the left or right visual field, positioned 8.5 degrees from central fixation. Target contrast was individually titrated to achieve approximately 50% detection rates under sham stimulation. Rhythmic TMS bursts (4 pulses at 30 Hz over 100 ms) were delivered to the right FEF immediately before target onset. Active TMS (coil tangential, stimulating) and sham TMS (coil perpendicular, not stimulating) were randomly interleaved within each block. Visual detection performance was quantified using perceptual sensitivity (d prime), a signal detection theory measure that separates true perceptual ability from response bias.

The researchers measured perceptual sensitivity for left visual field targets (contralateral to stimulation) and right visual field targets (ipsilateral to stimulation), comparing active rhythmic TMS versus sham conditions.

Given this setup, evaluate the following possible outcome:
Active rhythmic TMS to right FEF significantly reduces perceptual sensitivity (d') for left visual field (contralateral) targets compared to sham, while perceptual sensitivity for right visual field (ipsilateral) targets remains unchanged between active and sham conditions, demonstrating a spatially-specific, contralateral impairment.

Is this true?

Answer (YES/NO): NO